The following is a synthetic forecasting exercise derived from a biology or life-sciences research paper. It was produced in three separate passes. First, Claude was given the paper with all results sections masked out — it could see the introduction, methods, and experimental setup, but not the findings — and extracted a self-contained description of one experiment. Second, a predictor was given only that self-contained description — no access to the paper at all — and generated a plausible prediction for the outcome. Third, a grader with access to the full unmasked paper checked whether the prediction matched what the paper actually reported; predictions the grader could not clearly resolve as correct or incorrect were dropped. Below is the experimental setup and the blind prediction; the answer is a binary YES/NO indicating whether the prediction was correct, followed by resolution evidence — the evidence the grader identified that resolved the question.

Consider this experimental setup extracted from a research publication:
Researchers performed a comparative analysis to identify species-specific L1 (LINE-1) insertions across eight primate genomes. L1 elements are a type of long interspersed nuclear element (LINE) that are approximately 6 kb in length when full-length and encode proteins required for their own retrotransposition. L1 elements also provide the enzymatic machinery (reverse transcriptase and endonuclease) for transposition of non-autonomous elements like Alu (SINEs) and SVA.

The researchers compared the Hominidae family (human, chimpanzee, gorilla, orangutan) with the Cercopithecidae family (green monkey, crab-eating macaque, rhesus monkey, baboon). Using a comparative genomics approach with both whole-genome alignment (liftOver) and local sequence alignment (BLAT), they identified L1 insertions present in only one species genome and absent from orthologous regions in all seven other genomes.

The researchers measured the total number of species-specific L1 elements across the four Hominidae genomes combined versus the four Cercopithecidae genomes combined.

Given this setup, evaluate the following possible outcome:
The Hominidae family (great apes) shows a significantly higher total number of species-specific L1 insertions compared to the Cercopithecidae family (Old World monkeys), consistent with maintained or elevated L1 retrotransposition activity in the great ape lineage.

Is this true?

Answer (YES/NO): YES